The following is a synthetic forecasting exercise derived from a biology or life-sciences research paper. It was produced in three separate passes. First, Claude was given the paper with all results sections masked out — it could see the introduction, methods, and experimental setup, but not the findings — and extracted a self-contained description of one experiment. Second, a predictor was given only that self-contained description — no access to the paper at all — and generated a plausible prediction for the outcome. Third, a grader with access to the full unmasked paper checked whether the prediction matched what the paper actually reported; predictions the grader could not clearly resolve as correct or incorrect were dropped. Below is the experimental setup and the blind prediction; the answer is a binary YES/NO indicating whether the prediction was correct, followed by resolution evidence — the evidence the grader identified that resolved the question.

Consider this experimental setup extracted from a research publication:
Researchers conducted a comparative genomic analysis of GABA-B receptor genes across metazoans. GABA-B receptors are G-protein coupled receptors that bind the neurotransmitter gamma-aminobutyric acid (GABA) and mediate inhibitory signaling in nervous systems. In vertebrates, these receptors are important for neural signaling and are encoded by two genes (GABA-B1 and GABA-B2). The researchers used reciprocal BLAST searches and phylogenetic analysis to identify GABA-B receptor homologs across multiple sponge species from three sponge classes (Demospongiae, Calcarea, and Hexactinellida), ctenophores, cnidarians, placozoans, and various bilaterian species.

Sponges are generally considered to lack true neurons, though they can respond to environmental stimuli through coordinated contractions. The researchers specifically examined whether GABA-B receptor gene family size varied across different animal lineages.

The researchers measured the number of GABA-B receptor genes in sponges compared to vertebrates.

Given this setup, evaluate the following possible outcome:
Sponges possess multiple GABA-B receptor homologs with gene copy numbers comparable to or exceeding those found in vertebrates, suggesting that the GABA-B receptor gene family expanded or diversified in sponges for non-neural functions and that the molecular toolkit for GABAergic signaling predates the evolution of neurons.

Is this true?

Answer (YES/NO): YES